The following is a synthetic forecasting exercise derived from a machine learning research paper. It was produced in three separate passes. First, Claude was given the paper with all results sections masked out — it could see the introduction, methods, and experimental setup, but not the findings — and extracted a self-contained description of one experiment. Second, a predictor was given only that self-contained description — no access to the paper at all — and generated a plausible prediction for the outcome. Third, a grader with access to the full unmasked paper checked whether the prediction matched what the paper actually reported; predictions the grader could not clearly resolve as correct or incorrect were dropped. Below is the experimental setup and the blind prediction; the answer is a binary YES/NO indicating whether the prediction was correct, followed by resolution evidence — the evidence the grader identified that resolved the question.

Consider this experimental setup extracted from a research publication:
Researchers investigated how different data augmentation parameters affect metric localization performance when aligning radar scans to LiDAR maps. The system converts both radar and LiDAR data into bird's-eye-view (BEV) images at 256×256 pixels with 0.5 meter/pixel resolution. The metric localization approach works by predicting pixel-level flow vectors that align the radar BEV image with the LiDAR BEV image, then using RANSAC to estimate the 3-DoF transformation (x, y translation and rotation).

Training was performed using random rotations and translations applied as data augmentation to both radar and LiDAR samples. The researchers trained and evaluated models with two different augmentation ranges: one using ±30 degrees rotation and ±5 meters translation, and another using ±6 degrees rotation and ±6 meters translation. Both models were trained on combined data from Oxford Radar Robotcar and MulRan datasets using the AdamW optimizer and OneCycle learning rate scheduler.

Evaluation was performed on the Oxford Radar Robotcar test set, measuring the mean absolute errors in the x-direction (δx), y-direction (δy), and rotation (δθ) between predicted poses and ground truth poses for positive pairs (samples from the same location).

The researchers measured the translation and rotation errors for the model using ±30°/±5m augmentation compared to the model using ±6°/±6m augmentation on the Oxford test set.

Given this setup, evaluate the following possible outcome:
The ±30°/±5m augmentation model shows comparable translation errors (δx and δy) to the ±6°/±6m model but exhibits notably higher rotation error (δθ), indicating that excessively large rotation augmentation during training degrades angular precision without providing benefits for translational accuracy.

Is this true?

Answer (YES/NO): NO